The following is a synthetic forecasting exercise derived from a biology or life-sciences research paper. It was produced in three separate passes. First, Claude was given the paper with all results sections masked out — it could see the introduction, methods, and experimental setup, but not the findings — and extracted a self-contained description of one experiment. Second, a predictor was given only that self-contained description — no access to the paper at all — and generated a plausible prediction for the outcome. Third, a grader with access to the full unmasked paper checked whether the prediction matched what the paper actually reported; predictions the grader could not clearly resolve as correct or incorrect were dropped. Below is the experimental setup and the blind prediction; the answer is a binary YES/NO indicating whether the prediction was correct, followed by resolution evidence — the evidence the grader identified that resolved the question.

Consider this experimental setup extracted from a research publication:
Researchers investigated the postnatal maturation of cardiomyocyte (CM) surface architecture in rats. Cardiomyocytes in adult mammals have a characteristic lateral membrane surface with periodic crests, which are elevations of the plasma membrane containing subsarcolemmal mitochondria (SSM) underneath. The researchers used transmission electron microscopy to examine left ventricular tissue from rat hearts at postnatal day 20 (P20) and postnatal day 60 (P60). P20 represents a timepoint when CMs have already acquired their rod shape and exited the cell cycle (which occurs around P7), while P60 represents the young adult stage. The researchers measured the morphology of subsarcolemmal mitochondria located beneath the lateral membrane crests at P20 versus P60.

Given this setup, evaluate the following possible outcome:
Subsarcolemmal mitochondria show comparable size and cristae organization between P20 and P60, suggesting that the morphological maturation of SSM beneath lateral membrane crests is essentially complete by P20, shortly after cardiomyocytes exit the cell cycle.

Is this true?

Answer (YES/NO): NO